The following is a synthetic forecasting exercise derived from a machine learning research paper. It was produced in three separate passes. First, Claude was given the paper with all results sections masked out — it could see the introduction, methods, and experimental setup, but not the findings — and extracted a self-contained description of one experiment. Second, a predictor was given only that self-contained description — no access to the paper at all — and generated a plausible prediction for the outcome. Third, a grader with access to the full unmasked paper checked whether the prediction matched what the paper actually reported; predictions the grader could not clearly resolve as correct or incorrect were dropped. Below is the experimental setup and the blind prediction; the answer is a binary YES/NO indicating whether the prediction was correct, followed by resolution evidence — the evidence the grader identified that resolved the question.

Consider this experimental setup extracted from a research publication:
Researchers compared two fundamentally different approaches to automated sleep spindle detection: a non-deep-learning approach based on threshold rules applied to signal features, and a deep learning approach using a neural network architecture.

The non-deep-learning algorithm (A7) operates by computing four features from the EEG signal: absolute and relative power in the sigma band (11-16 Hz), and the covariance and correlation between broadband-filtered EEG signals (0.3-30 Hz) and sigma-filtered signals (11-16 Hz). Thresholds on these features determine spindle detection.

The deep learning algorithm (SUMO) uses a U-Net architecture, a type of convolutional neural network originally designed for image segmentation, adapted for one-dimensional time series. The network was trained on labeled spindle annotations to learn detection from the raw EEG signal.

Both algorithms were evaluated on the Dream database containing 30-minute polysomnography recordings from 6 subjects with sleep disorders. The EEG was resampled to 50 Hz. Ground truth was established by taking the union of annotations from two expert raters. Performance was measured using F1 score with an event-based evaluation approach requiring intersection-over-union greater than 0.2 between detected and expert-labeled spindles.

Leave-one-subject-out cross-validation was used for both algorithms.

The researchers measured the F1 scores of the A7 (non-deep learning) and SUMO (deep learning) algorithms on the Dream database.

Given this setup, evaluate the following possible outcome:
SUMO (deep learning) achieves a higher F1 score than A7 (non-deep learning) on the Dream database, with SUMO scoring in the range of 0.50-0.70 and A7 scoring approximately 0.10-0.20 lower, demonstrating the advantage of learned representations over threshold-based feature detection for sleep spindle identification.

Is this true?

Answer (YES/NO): NO